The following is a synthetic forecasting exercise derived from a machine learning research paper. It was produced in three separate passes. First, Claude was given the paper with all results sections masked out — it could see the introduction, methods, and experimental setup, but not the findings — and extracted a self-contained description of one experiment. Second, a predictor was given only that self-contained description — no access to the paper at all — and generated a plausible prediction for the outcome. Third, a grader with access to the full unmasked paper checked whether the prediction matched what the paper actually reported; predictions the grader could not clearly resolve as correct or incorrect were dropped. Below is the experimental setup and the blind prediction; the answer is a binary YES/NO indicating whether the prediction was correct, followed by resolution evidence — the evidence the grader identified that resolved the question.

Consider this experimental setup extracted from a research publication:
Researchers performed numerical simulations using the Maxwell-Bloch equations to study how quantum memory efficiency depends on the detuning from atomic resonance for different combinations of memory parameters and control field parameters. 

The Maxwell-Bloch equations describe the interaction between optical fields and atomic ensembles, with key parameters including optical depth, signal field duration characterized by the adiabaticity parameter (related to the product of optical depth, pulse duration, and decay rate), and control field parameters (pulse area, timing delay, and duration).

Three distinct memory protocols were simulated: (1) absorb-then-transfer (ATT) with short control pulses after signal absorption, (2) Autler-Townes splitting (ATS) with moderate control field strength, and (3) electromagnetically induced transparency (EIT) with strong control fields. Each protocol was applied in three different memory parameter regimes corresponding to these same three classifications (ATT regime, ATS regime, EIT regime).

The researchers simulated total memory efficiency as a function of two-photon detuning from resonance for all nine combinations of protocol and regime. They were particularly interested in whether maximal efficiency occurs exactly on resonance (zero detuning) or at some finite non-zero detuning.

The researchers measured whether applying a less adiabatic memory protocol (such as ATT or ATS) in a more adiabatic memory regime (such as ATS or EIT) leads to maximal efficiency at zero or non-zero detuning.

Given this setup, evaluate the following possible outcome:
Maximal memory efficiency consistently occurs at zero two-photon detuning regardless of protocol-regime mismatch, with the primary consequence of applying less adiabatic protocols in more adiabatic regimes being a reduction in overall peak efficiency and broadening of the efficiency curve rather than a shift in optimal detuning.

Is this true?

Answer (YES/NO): NO